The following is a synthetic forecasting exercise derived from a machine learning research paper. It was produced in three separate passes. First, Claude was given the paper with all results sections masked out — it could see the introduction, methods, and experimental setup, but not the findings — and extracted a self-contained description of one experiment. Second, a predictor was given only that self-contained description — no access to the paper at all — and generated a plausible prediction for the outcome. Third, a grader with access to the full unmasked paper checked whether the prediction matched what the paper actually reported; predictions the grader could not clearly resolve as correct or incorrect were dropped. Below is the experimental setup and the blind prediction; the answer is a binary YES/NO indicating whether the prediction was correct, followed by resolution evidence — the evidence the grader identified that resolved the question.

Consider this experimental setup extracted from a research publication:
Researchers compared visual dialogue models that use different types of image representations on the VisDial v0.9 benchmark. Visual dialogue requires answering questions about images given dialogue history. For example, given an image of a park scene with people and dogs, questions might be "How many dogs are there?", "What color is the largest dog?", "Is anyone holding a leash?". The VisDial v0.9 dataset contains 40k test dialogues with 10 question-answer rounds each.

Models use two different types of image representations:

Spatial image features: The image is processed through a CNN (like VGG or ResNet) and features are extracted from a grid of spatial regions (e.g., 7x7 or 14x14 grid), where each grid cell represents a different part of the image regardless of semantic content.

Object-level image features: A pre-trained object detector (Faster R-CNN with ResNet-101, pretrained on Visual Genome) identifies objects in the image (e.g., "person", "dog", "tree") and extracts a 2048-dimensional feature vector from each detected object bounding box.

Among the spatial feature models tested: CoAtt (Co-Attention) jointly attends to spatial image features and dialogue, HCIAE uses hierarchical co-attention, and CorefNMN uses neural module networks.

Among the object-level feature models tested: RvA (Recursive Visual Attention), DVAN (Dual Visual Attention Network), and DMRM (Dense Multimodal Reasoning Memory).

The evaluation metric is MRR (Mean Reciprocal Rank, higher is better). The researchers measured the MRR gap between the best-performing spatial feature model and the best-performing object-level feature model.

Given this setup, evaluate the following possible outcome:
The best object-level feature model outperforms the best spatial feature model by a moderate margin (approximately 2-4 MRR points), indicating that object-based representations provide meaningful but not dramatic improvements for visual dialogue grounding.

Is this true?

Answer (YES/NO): NO